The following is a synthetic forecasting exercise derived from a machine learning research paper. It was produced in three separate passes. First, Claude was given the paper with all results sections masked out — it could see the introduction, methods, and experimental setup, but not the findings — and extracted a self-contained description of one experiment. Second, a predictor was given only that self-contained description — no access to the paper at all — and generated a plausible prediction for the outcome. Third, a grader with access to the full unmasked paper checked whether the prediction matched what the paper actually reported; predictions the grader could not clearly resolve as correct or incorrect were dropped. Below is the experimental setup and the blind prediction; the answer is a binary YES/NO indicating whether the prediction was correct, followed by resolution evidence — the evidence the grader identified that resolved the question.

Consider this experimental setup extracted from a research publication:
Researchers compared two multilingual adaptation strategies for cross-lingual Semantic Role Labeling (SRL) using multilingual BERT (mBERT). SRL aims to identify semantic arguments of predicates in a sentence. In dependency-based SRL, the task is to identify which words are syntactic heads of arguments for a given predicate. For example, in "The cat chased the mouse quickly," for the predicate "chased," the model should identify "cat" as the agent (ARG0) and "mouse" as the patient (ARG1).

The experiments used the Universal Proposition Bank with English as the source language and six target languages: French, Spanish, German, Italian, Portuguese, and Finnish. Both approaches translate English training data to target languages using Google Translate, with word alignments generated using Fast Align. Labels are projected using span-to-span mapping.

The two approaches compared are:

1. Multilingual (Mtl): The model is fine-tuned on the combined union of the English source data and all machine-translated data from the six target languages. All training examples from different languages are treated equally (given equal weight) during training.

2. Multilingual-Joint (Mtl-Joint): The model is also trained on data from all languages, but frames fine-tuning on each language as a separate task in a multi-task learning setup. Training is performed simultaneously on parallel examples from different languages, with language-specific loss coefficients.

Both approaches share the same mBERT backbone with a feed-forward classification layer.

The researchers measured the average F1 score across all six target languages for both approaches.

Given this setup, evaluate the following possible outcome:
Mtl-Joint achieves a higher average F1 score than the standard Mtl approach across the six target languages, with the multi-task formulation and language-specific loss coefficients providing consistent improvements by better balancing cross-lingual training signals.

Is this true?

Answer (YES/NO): NO